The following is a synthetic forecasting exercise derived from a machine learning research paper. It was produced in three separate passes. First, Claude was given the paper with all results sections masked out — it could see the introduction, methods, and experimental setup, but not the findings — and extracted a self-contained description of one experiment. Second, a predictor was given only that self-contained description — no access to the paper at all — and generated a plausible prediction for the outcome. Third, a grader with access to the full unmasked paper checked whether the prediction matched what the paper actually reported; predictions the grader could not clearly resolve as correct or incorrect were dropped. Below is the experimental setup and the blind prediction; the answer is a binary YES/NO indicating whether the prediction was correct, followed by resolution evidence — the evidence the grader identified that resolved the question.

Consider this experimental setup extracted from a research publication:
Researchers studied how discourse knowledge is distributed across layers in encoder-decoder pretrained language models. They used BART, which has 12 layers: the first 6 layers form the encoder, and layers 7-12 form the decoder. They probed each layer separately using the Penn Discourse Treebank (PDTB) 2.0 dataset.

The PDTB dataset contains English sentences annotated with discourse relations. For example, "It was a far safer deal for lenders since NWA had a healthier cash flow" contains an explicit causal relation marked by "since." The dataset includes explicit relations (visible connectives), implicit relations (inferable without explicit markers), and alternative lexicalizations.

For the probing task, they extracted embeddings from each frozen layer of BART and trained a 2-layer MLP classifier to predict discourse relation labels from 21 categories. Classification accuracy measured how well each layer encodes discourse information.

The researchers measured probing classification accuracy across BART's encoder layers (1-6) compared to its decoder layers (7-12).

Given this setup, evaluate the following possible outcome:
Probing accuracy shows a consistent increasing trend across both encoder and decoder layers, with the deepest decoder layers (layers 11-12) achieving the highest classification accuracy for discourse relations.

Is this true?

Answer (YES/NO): NO